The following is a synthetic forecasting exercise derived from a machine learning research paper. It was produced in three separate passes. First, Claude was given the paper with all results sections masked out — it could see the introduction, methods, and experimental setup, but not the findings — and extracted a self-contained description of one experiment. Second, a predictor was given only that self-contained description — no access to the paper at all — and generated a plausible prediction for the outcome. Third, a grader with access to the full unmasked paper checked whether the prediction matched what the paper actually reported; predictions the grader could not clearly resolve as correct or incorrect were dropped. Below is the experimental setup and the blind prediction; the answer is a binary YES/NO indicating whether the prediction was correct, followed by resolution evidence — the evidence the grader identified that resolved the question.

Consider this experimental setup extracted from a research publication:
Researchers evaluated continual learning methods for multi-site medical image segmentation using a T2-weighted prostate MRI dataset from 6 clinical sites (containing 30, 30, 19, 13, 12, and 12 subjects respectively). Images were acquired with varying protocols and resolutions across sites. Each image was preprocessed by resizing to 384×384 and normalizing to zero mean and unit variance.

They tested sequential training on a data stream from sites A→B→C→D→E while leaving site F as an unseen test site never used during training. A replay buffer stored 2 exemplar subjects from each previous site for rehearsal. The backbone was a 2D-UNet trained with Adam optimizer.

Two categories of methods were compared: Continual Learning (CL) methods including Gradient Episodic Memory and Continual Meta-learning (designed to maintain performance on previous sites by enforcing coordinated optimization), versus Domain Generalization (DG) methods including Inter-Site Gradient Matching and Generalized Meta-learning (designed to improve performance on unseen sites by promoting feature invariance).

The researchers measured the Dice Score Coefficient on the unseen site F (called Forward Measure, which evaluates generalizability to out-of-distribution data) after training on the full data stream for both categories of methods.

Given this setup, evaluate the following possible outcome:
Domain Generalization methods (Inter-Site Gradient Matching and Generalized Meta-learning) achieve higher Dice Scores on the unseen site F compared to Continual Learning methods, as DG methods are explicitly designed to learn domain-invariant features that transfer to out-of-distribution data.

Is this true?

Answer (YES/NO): YES